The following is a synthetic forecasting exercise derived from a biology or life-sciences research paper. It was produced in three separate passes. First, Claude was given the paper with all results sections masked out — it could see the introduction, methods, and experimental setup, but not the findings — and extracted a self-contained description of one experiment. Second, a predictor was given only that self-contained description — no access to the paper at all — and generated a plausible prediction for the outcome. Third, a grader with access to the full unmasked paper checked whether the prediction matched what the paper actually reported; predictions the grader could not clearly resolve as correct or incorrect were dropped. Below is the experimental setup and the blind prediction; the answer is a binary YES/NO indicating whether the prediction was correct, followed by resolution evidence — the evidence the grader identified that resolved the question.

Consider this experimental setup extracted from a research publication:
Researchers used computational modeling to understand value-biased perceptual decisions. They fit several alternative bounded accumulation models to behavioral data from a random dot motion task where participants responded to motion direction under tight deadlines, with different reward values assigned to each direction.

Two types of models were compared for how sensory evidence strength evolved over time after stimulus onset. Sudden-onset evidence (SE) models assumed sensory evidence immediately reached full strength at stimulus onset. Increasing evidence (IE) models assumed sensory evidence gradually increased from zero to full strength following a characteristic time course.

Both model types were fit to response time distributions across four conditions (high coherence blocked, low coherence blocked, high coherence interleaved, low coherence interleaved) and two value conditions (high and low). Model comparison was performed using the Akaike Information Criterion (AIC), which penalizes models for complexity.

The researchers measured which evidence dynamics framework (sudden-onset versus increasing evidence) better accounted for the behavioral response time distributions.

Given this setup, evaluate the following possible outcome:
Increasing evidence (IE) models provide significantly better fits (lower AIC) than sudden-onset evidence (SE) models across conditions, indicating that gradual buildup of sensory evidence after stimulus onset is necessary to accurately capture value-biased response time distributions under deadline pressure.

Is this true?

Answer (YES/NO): YES